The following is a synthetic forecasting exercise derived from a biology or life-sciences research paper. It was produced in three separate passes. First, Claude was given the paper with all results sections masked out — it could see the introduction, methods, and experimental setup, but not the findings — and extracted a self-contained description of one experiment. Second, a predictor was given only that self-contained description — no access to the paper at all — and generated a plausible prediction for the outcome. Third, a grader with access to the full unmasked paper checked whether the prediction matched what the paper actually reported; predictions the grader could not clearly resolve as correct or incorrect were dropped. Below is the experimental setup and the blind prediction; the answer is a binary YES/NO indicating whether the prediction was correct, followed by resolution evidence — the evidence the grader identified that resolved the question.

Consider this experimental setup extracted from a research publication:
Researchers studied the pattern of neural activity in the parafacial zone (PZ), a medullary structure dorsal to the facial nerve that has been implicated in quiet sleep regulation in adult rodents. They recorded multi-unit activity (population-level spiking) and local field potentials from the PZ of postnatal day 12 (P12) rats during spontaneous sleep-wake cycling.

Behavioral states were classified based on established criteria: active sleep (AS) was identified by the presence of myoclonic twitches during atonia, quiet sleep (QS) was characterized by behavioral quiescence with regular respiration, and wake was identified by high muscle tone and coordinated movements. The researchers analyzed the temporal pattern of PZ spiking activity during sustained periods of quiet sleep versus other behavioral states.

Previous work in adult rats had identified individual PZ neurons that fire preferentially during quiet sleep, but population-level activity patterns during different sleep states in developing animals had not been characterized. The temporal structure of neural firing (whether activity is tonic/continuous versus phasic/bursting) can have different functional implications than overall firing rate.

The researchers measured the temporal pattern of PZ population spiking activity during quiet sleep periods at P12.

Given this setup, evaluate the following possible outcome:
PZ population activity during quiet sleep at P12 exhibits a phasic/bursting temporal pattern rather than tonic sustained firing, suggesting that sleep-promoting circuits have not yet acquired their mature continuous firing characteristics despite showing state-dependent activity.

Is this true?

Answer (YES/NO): NO